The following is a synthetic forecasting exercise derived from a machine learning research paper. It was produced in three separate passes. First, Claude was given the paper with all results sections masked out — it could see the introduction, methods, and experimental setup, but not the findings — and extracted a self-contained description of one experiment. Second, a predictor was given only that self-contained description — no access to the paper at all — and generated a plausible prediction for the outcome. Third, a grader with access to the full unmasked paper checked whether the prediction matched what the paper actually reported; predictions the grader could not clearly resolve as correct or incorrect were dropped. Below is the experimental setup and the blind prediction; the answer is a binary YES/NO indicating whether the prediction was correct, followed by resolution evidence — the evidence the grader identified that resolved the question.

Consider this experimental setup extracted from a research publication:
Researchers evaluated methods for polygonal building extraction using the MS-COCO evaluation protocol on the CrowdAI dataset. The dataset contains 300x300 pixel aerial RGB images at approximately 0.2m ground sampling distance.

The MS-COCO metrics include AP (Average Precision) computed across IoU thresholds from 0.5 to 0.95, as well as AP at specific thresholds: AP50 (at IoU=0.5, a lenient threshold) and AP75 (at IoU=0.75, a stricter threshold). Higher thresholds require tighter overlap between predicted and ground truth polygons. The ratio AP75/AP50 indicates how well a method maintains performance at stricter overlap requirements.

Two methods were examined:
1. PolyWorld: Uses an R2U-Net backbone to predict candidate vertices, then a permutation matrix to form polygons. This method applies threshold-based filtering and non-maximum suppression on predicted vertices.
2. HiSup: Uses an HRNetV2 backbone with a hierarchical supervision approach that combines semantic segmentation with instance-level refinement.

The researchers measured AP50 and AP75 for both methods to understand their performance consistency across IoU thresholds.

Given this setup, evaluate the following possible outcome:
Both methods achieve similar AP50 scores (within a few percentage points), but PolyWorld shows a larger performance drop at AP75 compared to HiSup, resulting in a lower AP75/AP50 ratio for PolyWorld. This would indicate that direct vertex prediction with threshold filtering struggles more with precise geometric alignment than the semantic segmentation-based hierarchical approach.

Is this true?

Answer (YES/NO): NO